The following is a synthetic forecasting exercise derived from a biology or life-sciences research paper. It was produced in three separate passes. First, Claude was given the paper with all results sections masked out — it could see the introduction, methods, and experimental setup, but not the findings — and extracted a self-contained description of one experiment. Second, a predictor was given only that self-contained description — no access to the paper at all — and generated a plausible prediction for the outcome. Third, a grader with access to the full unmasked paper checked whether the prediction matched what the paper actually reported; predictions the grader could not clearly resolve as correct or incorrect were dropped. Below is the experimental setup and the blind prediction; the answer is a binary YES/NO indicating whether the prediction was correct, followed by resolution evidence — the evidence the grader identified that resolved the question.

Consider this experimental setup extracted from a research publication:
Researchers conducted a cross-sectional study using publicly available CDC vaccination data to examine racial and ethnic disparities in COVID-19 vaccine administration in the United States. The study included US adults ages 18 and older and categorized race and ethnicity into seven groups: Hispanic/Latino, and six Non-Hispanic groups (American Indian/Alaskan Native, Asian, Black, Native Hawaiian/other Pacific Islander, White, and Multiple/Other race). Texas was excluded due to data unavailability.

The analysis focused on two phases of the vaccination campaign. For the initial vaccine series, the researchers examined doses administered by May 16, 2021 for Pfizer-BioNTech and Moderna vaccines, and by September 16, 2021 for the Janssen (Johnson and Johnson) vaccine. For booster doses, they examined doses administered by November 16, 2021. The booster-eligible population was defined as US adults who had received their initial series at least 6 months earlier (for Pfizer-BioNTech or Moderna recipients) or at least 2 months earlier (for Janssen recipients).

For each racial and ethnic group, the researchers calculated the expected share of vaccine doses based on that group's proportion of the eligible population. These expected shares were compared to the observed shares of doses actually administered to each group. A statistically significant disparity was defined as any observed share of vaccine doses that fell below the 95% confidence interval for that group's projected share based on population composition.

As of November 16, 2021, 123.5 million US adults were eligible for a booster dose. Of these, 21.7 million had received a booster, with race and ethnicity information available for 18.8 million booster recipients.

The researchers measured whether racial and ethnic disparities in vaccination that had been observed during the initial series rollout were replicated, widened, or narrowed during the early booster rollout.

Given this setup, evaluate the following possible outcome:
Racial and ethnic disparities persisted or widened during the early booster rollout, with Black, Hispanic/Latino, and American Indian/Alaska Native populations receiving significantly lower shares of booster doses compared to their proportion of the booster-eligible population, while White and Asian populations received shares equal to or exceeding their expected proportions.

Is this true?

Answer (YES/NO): NO